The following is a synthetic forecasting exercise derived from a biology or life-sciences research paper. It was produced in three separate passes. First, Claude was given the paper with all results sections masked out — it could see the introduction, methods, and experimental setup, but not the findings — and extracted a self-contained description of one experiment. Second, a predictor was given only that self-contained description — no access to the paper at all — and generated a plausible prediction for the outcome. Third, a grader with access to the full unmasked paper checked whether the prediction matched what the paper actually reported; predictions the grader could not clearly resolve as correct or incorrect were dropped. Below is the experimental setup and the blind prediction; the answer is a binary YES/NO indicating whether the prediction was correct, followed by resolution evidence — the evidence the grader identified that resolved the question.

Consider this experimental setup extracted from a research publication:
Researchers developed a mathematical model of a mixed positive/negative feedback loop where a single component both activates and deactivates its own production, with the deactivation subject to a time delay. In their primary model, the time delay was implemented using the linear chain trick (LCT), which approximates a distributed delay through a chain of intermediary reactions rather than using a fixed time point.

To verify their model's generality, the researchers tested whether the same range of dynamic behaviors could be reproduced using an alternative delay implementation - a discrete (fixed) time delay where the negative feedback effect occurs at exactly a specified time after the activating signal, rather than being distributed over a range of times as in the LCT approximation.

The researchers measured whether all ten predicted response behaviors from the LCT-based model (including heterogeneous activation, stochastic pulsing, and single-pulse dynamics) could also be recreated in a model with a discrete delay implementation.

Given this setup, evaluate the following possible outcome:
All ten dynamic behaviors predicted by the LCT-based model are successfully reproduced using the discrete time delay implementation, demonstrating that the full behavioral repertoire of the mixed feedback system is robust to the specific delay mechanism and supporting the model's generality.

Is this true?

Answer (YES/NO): YES